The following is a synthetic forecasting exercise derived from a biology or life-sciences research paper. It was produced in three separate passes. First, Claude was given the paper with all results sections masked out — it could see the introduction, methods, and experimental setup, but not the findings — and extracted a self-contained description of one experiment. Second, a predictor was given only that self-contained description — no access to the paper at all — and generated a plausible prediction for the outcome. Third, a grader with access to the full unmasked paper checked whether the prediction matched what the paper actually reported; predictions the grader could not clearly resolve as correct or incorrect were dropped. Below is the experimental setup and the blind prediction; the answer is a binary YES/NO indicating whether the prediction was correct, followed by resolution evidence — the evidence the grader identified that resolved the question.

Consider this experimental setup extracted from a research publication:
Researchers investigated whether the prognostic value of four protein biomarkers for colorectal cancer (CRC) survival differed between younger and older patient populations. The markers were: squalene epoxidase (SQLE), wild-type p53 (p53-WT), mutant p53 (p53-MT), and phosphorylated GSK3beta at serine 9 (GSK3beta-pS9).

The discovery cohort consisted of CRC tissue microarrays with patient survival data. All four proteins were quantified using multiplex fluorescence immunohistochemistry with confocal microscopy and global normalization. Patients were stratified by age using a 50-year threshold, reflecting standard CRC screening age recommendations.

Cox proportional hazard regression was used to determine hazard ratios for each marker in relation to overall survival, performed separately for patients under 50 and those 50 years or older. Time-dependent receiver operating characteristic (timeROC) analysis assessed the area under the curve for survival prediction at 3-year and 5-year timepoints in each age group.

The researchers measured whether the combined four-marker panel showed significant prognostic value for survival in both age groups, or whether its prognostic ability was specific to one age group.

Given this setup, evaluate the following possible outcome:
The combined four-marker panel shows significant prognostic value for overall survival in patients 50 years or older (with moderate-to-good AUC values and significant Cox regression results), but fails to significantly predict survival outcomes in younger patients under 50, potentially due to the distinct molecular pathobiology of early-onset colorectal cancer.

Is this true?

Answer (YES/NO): YES